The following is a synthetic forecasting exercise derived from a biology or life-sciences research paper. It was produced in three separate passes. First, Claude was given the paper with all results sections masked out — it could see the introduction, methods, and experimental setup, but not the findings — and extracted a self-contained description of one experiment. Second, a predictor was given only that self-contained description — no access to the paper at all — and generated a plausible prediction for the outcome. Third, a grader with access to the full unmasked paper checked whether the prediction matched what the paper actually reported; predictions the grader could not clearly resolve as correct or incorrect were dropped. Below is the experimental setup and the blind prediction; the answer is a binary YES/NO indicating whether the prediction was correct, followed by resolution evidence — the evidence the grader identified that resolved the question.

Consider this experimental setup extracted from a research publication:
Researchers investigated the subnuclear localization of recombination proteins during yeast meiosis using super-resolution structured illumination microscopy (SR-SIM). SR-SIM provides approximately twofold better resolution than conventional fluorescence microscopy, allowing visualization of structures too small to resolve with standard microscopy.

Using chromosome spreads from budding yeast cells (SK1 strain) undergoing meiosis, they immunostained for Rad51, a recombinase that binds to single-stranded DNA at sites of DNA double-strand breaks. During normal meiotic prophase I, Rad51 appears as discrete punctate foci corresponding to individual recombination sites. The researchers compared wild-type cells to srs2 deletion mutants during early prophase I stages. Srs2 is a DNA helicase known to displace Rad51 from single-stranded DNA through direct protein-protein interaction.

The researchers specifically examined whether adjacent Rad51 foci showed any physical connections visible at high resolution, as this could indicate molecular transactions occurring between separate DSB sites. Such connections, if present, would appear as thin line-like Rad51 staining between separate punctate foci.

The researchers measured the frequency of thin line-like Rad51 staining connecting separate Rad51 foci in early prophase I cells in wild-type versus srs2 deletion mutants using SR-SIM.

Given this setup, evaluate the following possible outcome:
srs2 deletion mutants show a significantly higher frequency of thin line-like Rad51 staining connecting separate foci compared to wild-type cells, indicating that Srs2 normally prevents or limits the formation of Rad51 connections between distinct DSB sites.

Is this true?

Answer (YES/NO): YES